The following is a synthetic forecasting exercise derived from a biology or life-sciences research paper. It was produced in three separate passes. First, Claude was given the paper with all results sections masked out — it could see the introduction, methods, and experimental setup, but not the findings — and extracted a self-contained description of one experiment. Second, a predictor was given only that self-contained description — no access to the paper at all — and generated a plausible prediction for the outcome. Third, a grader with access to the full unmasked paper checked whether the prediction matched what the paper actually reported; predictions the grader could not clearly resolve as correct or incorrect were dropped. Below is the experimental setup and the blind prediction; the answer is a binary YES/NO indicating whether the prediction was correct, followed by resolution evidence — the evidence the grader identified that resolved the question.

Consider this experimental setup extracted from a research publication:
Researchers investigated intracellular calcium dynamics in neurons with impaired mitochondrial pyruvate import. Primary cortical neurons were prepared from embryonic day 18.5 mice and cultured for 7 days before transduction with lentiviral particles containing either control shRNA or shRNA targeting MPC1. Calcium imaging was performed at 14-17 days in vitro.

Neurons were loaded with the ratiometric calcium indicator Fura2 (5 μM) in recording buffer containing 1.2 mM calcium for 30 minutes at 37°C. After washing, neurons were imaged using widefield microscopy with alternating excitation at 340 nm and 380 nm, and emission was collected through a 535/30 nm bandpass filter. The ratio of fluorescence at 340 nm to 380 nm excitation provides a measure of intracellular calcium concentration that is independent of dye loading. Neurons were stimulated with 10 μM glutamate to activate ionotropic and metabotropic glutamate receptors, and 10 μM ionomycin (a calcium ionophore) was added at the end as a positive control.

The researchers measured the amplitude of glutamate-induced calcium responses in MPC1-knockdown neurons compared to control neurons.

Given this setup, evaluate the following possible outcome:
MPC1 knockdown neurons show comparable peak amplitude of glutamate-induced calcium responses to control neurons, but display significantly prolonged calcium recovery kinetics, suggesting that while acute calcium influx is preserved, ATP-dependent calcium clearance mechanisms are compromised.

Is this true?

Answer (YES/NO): NO